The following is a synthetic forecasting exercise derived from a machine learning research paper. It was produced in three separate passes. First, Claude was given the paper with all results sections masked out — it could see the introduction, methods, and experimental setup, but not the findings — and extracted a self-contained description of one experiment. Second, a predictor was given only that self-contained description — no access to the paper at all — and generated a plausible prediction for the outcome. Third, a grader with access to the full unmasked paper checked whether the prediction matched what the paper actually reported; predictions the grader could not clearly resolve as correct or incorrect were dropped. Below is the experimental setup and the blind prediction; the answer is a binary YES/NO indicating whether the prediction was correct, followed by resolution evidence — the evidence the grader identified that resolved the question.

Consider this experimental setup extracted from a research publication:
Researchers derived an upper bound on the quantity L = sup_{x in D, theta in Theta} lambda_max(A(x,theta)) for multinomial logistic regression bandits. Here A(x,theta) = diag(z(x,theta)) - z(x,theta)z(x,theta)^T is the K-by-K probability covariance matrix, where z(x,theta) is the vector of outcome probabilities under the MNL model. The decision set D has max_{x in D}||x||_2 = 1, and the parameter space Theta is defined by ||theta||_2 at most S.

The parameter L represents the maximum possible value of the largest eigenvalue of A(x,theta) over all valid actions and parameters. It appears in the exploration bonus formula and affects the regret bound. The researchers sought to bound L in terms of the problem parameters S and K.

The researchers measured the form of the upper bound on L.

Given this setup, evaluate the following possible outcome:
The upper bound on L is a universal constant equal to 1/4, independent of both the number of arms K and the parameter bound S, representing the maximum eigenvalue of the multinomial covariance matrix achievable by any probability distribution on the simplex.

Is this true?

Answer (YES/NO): NO